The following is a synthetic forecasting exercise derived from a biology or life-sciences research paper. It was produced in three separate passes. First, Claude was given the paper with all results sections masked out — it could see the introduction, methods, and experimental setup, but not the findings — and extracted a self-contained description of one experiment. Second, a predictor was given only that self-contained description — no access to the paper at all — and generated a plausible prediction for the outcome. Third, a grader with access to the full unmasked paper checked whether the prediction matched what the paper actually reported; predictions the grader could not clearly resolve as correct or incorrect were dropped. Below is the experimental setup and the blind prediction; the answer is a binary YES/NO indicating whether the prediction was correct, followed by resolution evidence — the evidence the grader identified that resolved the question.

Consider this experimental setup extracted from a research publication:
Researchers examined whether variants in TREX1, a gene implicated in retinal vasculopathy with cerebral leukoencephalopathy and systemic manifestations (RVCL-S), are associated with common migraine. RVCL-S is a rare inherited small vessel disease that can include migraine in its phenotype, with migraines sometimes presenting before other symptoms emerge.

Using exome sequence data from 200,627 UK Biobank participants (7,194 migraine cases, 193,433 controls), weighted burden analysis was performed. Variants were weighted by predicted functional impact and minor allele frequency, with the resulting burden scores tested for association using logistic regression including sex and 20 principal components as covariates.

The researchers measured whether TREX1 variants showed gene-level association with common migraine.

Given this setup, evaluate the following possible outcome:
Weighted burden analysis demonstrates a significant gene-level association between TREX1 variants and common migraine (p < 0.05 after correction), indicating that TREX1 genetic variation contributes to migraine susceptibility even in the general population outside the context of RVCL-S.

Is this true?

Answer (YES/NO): NO